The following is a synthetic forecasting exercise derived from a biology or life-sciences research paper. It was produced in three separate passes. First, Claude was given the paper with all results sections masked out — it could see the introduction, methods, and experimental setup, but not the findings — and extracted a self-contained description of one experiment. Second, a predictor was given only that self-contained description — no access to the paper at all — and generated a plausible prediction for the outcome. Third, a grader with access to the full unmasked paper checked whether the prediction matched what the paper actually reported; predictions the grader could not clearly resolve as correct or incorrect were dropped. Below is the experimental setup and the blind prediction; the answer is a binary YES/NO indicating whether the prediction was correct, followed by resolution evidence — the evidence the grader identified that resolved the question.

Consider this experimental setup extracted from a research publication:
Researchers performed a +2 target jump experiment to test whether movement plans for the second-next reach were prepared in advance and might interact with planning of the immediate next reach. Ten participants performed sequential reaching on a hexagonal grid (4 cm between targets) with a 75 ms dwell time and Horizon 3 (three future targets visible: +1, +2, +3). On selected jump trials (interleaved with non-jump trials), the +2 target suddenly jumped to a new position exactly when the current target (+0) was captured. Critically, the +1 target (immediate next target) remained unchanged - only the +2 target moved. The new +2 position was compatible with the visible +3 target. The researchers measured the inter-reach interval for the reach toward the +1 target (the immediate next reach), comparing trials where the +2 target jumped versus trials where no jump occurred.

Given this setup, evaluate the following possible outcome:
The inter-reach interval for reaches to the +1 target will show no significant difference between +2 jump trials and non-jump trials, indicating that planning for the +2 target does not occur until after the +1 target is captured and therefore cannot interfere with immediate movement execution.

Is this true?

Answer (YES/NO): NO